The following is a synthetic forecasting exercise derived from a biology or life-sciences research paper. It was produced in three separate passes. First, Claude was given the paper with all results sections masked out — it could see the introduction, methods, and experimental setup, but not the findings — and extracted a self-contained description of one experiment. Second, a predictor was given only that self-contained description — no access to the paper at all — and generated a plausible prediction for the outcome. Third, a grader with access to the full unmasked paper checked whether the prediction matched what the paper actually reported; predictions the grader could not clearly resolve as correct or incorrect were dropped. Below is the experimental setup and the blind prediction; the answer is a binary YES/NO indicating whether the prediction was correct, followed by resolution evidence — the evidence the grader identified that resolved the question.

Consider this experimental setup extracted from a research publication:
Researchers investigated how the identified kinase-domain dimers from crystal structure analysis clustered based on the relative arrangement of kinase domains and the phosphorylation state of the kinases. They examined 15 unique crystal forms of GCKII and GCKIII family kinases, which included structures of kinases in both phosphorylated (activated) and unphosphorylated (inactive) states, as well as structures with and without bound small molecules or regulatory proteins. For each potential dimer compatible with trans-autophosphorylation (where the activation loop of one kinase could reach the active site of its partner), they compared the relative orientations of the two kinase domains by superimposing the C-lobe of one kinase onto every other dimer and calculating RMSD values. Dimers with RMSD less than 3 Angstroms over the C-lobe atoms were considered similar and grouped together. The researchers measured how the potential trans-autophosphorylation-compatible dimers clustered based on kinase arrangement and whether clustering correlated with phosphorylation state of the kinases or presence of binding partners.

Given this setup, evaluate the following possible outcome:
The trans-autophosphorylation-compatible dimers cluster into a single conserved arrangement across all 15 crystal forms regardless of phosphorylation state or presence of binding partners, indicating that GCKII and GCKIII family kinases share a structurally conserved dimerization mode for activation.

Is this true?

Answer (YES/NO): NO